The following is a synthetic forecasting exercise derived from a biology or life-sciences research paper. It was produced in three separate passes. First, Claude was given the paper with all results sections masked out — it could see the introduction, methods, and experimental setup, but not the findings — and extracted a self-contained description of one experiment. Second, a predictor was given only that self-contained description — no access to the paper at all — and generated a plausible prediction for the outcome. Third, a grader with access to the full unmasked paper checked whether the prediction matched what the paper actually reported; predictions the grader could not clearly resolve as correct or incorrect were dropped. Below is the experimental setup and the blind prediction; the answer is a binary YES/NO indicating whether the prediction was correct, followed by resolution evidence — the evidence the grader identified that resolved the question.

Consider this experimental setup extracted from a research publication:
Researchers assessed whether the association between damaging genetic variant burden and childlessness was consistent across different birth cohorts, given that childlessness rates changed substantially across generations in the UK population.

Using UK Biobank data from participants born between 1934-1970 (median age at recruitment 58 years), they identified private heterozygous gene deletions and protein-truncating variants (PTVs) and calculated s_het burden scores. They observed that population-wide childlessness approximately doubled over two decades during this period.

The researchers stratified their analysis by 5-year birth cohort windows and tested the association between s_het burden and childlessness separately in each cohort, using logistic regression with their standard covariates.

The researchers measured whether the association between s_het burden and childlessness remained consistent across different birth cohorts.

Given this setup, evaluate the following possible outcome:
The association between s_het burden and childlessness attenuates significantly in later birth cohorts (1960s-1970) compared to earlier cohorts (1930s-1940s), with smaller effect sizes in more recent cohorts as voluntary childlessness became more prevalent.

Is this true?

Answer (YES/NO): NO